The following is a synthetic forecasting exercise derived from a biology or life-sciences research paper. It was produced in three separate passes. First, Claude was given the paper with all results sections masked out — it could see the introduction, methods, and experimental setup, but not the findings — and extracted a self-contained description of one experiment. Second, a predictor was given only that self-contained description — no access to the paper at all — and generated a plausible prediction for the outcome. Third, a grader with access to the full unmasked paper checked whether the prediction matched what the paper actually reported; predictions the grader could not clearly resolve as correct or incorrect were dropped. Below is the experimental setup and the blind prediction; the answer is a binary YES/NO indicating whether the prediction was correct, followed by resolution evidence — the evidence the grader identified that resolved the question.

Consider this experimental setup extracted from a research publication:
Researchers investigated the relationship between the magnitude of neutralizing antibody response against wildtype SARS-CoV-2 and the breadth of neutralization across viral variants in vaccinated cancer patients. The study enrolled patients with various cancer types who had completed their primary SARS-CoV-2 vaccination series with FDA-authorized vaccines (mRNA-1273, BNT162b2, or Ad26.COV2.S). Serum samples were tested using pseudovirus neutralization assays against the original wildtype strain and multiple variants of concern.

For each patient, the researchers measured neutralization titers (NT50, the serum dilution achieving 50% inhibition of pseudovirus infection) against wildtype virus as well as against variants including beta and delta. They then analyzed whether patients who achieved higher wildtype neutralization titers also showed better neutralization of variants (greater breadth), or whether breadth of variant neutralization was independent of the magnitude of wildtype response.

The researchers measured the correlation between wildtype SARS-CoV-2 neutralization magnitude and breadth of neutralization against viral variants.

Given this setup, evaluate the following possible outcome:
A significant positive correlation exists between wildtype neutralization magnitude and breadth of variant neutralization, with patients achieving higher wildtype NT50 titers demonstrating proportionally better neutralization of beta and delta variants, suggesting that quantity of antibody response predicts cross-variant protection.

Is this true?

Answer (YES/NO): YES